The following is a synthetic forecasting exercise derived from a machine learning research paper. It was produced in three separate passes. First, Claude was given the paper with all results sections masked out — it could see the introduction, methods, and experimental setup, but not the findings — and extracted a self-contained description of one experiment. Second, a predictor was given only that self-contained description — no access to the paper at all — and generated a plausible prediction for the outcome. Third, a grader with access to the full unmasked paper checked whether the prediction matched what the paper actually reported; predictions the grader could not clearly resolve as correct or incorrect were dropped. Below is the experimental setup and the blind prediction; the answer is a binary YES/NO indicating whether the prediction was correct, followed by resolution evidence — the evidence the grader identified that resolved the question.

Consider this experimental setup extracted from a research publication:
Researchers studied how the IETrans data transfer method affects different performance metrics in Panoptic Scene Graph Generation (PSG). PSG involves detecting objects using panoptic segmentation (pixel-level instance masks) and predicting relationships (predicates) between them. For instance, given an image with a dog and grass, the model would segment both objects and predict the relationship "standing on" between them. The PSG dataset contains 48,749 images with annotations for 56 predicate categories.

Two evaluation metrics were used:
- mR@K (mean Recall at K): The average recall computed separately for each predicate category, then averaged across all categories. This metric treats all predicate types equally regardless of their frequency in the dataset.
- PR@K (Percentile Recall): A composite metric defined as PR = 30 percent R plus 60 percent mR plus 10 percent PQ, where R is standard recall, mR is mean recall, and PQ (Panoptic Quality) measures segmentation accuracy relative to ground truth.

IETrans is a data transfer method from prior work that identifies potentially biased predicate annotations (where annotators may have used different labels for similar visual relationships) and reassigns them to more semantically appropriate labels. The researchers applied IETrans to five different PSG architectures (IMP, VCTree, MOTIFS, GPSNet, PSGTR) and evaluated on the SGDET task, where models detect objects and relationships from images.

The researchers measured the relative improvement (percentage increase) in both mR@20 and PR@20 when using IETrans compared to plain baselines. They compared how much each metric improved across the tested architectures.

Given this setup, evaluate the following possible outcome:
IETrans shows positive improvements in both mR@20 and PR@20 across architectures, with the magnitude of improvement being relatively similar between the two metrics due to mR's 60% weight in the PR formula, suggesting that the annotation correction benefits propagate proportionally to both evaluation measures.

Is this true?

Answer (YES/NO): NO